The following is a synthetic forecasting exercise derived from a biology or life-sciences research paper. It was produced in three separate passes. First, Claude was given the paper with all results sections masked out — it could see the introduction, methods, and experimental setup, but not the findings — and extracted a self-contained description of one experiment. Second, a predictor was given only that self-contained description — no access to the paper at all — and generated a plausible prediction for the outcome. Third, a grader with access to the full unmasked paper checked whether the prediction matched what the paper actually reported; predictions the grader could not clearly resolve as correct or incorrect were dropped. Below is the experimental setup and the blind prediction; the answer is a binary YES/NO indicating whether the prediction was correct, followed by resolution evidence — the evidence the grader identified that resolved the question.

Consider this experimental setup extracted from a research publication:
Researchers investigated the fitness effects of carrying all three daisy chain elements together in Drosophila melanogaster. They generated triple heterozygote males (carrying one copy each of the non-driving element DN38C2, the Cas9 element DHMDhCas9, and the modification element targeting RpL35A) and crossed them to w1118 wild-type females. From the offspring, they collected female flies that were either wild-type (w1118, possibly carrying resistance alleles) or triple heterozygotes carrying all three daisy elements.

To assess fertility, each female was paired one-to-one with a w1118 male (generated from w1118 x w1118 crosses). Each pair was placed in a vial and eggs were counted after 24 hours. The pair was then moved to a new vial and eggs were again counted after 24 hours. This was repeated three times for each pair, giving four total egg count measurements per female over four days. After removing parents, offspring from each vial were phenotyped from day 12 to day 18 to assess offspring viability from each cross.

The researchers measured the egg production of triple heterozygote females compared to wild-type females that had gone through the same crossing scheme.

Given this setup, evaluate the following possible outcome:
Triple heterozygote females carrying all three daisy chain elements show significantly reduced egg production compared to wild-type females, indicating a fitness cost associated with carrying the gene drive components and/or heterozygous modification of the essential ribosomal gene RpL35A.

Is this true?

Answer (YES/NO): NO